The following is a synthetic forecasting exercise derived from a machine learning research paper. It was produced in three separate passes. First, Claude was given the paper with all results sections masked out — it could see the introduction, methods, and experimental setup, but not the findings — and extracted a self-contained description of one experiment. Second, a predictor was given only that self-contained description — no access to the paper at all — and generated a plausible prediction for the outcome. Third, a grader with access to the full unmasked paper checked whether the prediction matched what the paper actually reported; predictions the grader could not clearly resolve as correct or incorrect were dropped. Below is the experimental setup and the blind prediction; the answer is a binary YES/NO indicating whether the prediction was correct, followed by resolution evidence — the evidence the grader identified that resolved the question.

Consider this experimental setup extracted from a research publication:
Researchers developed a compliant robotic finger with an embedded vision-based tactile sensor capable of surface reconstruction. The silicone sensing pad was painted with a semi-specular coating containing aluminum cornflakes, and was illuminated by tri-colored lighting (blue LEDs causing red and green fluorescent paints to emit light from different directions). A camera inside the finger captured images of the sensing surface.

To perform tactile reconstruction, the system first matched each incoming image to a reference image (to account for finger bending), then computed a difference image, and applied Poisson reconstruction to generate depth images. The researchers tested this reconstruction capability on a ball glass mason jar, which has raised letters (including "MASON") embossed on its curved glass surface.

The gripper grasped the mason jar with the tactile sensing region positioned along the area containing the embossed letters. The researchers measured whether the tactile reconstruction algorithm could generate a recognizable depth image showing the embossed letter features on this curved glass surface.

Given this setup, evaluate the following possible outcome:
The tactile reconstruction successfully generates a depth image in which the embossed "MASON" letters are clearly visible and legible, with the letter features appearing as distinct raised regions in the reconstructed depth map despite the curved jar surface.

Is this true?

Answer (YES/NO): NO